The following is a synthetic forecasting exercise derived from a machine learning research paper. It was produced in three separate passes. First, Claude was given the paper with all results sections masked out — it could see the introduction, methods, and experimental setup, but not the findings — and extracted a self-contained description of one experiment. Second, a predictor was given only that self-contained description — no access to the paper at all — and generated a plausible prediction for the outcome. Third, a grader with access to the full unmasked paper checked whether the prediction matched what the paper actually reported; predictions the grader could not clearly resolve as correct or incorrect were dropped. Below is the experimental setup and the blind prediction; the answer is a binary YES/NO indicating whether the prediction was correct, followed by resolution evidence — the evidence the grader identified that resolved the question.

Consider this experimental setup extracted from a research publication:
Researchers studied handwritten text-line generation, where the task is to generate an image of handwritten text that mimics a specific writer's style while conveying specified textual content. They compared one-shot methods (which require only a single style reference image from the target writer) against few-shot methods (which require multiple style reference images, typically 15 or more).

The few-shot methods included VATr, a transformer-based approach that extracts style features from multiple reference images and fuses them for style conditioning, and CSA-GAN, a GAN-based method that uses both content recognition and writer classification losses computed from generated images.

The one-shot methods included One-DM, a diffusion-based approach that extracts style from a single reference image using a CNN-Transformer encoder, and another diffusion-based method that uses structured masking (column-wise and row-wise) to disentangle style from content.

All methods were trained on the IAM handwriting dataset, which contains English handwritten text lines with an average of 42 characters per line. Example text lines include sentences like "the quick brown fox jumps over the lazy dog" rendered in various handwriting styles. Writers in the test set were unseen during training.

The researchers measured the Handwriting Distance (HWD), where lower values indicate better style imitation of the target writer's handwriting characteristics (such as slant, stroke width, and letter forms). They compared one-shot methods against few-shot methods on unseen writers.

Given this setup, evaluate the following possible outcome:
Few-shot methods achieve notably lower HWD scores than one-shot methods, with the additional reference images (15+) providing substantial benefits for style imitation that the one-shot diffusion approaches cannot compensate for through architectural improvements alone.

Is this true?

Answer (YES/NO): NO